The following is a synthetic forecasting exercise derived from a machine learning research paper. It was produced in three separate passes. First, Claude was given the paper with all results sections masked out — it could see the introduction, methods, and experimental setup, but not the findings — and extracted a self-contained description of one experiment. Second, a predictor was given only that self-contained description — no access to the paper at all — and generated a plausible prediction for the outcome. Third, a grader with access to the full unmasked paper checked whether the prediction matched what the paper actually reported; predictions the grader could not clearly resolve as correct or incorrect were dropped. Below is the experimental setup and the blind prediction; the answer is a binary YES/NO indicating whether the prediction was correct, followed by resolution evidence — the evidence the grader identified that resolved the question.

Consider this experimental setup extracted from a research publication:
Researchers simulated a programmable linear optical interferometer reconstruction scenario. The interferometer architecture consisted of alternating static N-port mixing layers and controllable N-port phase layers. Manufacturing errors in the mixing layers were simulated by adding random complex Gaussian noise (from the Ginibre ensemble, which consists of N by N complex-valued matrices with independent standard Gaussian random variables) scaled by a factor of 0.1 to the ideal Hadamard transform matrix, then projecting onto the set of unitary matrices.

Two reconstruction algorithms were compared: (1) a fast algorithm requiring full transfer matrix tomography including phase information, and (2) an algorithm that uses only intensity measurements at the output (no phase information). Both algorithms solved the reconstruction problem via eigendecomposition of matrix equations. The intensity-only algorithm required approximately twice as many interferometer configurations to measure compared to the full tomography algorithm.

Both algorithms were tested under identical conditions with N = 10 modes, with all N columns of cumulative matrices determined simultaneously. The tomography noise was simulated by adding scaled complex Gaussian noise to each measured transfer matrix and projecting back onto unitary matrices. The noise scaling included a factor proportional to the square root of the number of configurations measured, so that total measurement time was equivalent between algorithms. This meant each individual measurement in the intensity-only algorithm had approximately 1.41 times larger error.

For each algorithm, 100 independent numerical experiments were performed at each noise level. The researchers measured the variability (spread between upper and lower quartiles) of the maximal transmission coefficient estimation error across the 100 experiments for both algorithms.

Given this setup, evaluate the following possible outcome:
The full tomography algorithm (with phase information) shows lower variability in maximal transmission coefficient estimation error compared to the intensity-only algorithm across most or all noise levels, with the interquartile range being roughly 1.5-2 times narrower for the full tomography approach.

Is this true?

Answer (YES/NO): NO